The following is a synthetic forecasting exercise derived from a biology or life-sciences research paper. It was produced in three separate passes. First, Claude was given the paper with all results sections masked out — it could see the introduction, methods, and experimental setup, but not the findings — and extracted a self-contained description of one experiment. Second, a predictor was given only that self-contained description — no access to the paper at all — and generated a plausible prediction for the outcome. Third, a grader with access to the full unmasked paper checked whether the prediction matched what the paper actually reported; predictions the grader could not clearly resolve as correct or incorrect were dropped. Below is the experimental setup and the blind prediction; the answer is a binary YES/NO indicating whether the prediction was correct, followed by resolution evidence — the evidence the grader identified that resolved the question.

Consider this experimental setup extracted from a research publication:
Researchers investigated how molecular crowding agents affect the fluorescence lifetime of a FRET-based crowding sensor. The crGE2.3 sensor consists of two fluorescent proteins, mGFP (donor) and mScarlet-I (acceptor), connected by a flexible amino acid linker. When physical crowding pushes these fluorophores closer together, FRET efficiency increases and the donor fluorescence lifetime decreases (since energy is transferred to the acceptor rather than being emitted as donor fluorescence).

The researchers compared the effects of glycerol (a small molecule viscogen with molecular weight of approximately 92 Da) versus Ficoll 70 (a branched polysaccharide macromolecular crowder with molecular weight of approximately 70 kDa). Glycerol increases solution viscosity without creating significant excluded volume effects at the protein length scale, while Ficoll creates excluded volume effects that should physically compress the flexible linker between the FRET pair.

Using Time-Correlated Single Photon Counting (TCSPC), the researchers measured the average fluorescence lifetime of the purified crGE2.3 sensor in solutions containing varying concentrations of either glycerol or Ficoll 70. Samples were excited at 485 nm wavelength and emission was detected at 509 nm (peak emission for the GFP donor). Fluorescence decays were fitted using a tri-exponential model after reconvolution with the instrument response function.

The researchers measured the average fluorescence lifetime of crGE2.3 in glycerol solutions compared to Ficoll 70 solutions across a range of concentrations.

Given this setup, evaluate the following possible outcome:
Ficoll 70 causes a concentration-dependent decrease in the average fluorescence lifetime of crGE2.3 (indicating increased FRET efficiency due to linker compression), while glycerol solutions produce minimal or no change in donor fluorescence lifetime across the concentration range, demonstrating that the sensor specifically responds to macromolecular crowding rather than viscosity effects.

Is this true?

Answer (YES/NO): NO